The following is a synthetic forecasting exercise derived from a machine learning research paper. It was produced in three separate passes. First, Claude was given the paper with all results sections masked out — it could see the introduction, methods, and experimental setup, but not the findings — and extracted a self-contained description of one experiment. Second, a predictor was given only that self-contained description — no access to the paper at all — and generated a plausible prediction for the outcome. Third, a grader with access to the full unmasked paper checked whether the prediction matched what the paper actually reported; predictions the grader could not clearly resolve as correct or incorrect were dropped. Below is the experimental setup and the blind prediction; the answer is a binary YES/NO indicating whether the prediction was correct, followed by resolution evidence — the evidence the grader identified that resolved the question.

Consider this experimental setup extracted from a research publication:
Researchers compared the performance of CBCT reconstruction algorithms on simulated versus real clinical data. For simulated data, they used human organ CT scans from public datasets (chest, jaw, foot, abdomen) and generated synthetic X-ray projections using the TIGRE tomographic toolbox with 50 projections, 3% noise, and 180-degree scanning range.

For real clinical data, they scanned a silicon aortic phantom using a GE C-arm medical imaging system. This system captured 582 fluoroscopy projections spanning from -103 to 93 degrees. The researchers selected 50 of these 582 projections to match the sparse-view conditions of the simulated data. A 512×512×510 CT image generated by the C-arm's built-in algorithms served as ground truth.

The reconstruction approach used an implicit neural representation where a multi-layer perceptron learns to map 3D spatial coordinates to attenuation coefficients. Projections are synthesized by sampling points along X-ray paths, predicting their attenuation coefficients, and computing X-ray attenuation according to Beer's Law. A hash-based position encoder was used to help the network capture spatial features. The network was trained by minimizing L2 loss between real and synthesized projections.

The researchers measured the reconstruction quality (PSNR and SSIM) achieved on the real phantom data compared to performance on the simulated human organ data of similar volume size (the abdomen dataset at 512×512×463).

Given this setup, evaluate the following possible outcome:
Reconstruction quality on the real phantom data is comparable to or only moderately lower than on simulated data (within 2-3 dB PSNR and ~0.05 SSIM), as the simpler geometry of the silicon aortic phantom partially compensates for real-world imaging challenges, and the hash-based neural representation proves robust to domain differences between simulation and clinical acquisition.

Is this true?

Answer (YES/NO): NO